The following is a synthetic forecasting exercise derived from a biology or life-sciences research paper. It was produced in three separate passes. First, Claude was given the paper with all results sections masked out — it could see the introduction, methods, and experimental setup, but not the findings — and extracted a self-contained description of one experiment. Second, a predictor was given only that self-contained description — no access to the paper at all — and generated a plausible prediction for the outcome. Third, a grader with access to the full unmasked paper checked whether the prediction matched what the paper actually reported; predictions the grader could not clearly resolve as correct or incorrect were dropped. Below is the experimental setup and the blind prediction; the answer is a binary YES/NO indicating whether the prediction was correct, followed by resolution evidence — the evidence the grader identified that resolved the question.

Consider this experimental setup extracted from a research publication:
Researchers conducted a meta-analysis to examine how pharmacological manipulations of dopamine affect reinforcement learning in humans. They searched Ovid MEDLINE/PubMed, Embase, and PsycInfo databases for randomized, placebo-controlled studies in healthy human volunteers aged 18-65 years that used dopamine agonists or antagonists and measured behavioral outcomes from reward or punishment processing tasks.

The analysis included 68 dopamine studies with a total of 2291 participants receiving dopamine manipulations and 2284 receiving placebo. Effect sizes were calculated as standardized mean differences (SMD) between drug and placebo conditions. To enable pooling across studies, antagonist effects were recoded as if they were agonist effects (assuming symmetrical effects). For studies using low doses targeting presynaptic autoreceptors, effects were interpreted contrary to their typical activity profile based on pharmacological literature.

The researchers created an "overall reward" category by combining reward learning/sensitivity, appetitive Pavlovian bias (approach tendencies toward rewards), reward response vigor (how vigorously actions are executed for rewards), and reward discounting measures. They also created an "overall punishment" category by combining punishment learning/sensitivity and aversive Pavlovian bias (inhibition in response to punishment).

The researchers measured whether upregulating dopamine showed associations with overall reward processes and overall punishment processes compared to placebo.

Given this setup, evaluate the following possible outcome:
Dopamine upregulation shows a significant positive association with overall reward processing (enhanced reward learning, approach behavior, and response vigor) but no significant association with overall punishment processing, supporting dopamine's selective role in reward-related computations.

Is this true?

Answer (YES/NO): YES